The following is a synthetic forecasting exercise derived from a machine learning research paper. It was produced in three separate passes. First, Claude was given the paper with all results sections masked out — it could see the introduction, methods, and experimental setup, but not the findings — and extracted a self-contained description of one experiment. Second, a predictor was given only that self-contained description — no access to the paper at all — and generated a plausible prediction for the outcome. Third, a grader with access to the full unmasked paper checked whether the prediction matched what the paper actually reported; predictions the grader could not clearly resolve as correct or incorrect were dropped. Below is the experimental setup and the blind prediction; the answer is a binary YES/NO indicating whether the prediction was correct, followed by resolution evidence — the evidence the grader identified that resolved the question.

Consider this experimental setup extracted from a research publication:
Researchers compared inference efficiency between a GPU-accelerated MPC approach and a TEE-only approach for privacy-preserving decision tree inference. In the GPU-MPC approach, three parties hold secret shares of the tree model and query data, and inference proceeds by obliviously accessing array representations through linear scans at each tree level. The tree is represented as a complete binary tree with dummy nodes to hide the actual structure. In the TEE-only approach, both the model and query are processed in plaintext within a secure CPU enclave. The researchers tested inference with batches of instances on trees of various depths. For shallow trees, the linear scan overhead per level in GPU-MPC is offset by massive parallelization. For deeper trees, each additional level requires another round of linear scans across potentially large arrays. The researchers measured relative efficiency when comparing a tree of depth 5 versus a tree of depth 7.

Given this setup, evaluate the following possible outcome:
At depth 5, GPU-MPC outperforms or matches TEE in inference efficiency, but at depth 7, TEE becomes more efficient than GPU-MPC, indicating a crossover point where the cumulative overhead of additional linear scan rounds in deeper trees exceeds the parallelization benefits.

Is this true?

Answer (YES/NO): NO